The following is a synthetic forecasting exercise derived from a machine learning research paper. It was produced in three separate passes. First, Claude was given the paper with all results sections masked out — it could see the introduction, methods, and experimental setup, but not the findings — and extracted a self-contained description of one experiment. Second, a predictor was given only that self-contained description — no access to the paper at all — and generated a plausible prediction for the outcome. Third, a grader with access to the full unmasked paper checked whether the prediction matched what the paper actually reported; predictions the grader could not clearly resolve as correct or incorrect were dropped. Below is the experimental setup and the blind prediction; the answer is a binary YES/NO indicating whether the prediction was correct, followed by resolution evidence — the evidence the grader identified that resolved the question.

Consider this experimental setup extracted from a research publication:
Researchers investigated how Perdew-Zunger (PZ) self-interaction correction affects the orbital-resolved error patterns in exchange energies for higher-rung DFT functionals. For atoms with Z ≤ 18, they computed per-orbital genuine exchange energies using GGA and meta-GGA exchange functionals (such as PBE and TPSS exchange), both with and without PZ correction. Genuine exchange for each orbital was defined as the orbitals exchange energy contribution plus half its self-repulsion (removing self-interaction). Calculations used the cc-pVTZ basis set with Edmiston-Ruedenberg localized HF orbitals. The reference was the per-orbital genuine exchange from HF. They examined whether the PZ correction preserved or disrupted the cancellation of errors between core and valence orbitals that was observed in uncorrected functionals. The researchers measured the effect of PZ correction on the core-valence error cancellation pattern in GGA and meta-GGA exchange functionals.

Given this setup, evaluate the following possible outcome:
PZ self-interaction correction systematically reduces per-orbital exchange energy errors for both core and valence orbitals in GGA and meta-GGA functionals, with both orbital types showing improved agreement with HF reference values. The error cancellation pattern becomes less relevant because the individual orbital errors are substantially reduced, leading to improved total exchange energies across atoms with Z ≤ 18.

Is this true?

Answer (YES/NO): NO